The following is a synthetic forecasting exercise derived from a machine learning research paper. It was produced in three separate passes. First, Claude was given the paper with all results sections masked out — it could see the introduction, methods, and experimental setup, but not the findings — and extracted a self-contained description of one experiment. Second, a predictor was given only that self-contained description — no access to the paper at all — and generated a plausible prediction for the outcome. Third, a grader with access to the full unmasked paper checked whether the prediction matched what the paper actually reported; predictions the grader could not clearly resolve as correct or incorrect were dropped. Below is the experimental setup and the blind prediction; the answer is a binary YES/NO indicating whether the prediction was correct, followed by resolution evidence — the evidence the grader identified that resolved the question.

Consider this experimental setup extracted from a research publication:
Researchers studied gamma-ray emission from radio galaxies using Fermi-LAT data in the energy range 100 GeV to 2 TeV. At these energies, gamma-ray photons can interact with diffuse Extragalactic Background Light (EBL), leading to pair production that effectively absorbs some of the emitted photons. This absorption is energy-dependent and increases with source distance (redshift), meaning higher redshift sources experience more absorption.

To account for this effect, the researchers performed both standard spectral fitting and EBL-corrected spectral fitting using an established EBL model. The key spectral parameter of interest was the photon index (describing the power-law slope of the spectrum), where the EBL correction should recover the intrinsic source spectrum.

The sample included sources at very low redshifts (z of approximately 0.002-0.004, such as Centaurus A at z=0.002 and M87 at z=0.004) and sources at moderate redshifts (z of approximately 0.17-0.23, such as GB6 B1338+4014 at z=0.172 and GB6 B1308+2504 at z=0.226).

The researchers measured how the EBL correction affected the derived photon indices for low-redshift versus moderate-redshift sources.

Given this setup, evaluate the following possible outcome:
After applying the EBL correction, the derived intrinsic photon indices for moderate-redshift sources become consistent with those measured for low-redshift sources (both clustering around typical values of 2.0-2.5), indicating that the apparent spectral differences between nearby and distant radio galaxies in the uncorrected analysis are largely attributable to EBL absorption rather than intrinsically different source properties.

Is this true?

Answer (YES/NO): NO